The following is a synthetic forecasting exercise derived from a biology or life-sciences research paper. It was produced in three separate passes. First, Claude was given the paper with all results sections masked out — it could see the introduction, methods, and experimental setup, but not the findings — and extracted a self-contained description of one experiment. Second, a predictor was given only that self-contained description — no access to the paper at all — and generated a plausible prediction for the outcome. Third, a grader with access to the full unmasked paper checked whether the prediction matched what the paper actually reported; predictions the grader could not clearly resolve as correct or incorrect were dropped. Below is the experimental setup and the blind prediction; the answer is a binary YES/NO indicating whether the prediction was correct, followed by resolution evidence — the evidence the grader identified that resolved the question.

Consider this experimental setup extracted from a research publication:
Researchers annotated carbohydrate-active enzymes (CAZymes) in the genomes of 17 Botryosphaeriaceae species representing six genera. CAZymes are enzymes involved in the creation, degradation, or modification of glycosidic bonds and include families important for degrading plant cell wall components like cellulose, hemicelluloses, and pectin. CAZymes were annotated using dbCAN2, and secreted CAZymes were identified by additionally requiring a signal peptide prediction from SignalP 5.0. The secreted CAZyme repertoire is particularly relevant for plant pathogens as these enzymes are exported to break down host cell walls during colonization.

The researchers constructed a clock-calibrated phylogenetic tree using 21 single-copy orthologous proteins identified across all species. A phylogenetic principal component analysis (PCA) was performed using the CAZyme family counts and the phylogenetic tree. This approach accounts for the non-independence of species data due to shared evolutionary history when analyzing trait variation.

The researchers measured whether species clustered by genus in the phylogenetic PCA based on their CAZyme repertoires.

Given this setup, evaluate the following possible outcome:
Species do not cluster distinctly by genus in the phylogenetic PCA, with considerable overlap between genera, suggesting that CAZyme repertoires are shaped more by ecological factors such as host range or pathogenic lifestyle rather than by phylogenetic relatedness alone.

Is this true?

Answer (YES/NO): NO